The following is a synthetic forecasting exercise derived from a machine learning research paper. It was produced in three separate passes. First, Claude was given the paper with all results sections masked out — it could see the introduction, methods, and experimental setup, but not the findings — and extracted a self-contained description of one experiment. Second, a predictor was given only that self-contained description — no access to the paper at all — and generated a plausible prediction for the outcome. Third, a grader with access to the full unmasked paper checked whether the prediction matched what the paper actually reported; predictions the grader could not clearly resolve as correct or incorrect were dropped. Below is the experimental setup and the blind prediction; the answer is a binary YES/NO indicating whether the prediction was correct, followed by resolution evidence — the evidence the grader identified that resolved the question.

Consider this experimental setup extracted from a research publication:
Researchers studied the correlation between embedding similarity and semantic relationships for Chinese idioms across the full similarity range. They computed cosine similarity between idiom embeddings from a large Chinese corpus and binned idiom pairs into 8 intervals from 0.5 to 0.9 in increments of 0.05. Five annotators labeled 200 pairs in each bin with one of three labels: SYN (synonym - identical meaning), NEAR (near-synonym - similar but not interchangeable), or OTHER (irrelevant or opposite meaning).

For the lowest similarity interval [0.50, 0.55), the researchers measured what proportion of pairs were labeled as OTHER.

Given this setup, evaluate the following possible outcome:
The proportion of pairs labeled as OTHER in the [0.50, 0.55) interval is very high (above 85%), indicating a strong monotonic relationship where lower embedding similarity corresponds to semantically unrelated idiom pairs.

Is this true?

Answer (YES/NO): YES